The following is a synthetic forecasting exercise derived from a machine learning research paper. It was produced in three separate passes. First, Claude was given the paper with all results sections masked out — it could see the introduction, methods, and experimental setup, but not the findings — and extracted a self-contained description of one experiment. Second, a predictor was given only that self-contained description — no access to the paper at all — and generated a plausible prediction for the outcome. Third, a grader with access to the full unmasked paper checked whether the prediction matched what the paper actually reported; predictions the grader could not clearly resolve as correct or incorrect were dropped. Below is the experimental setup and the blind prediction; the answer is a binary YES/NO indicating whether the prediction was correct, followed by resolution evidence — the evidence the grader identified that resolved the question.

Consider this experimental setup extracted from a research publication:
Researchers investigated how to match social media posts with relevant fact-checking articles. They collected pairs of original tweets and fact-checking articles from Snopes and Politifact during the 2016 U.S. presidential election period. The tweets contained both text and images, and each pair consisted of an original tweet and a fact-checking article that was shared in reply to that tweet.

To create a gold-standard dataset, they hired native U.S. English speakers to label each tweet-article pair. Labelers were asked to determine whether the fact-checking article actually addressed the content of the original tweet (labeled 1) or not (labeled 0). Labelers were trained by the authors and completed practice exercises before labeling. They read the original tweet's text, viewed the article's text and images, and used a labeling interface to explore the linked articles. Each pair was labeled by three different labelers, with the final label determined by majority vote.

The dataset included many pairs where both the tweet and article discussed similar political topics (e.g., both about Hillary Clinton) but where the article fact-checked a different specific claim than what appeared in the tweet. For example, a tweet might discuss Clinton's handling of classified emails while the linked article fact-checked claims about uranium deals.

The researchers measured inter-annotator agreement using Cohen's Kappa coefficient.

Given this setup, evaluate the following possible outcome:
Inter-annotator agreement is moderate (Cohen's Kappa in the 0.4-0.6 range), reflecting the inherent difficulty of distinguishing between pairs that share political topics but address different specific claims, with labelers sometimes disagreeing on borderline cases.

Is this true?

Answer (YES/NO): YES